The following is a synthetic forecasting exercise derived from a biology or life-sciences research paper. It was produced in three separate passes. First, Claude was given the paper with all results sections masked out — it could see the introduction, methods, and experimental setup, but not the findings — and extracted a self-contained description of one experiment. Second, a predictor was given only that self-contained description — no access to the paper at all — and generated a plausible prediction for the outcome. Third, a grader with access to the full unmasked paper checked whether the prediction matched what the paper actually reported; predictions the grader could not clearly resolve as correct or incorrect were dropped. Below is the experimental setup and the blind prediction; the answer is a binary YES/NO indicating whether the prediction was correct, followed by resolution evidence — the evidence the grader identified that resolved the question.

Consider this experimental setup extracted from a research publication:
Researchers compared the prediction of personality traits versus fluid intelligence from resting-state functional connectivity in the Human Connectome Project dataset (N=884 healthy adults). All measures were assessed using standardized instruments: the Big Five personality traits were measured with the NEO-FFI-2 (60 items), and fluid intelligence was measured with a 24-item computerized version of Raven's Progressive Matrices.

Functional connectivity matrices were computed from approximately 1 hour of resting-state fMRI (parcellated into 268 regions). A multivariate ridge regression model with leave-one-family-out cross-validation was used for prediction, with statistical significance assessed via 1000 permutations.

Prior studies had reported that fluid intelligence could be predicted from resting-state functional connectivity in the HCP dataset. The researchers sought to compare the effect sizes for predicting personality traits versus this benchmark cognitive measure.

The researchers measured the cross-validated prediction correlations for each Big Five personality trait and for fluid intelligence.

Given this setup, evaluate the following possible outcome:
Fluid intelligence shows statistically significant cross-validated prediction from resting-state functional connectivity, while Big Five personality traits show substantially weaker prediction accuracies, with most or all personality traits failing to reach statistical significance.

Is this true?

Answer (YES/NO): YES